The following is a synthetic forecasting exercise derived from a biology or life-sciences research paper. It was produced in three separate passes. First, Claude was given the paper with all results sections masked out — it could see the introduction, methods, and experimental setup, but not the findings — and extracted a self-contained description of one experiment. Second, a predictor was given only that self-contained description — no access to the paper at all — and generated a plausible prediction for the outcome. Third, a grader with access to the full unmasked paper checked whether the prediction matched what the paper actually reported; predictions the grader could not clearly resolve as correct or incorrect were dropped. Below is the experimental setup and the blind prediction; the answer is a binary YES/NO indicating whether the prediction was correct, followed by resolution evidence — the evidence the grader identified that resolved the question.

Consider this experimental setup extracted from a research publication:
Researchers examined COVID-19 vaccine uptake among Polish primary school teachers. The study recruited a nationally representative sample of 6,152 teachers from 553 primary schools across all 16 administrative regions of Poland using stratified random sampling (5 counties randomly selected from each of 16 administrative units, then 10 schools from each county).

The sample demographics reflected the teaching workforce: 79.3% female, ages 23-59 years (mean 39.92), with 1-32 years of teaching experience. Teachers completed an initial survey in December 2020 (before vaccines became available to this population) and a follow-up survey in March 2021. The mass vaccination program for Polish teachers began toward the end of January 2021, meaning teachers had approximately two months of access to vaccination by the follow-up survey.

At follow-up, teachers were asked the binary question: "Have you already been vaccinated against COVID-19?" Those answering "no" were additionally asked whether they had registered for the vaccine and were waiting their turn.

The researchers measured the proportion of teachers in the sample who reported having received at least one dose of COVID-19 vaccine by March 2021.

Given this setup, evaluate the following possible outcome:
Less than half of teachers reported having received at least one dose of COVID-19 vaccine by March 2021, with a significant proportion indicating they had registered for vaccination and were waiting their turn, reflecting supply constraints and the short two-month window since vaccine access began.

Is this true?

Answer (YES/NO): NO